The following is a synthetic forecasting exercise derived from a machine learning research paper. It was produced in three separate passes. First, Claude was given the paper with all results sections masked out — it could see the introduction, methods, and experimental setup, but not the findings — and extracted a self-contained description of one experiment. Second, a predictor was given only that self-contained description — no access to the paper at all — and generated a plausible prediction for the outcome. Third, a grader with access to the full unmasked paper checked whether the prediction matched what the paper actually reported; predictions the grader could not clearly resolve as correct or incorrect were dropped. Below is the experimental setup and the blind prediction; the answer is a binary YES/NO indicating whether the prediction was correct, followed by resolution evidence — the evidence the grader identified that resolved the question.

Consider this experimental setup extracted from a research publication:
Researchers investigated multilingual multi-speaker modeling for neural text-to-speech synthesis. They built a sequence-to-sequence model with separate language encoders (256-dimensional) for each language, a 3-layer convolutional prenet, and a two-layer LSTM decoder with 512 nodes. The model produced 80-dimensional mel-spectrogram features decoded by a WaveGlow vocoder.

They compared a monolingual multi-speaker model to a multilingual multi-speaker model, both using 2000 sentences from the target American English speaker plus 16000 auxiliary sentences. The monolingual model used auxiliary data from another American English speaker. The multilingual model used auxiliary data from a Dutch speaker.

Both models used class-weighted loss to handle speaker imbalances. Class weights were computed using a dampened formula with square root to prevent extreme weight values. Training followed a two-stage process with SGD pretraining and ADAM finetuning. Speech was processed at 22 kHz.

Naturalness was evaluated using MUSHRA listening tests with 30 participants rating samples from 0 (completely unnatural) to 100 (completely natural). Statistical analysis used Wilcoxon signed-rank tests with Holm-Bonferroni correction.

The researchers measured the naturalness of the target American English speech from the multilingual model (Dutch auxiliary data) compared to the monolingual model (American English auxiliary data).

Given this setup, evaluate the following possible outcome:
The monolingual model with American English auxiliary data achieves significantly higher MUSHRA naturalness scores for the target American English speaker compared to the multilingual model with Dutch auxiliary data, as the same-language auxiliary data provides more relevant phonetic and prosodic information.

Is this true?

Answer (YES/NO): NO